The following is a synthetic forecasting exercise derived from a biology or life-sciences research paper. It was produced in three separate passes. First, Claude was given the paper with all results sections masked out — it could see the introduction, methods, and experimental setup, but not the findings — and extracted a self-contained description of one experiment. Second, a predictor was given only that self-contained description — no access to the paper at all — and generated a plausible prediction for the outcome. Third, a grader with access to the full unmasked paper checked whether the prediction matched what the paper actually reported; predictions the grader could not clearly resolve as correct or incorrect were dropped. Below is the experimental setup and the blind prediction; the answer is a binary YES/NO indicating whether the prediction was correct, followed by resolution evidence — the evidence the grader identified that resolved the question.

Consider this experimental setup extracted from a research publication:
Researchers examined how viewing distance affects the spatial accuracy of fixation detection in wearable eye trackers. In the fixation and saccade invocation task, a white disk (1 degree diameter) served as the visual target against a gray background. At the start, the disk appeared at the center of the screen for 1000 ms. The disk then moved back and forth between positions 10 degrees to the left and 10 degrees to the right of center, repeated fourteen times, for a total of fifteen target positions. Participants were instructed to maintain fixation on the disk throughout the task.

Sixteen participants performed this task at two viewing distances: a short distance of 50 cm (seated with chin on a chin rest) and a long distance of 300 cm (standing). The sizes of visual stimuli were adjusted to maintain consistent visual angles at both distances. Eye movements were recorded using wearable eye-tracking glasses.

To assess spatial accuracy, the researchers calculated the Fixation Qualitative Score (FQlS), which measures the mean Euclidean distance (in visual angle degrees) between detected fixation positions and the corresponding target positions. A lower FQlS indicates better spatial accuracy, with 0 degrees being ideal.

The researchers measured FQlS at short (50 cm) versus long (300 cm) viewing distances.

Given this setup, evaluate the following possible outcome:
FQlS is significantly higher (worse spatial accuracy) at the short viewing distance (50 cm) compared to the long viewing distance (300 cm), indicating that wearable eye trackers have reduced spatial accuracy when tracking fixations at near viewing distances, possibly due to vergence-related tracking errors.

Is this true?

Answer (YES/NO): NO